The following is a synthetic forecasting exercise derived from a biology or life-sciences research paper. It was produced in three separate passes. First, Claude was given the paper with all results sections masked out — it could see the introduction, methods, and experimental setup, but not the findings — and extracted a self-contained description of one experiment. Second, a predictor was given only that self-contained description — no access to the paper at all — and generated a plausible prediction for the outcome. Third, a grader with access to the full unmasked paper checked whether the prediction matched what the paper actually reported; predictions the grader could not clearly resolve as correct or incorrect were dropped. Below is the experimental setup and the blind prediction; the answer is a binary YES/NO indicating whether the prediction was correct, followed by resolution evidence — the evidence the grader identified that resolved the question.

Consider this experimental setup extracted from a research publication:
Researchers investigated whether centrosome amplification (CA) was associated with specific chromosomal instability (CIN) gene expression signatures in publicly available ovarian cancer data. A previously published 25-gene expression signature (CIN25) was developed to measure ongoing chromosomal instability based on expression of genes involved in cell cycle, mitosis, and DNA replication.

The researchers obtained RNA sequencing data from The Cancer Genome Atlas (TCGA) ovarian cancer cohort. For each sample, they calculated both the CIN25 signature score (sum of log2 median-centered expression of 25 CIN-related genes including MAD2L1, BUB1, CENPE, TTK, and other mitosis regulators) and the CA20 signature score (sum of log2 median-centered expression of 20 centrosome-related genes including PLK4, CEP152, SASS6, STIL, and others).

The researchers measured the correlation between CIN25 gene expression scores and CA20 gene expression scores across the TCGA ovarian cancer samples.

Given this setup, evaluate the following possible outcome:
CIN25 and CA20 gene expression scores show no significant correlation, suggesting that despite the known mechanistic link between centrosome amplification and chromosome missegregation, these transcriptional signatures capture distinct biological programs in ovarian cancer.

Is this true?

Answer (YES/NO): NO